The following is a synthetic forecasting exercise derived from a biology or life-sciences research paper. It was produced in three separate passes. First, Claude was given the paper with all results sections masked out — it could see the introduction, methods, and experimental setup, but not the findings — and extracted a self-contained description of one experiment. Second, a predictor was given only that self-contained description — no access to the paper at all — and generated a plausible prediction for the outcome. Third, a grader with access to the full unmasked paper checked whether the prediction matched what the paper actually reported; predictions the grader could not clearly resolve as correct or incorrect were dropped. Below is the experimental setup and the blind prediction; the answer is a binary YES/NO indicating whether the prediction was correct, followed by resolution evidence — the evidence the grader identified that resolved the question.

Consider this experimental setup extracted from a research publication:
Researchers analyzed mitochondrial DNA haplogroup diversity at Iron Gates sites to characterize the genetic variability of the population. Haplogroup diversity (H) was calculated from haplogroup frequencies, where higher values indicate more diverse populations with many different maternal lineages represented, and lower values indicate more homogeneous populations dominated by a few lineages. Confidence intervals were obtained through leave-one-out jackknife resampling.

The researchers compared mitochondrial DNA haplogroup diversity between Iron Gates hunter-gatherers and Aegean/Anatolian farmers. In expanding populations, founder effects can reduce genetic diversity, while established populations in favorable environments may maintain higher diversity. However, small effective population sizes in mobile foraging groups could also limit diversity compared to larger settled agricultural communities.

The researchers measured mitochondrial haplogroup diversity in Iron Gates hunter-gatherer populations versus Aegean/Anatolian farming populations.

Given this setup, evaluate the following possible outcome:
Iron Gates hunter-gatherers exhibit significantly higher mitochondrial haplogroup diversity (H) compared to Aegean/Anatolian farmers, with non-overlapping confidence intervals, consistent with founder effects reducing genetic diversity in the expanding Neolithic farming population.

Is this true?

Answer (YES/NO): NO